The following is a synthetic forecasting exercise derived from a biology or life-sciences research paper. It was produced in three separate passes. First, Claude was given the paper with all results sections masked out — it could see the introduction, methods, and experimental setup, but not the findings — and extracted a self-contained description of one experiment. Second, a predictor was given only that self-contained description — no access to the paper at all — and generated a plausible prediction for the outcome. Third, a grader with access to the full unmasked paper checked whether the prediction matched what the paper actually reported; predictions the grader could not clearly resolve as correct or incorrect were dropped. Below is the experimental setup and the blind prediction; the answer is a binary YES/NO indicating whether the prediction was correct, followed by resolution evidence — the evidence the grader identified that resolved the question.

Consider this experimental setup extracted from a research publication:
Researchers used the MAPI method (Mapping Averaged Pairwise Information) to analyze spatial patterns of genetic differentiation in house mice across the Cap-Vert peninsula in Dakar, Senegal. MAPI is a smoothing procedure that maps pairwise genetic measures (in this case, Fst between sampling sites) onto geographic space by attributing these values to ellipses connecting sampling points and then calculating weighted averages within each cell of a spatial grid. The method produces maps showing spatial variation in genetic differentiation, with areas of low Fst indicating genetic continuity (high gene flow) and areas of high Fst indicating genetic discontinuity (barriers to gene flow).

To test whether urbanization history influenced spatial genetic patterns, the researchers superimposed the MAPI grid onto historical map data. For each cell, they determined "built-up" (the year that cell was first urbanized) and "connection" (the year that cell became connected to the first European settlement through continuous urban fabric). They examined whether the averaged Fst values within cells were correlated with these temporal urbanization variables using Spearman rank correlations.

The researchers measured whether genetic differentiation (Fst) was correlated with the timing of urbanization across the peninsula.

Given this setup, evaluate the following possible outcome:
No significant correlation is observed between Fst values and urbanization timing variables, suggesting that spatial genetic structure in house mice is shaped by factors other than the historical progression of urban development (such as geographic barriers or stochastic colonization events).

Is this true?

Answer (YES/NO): NO